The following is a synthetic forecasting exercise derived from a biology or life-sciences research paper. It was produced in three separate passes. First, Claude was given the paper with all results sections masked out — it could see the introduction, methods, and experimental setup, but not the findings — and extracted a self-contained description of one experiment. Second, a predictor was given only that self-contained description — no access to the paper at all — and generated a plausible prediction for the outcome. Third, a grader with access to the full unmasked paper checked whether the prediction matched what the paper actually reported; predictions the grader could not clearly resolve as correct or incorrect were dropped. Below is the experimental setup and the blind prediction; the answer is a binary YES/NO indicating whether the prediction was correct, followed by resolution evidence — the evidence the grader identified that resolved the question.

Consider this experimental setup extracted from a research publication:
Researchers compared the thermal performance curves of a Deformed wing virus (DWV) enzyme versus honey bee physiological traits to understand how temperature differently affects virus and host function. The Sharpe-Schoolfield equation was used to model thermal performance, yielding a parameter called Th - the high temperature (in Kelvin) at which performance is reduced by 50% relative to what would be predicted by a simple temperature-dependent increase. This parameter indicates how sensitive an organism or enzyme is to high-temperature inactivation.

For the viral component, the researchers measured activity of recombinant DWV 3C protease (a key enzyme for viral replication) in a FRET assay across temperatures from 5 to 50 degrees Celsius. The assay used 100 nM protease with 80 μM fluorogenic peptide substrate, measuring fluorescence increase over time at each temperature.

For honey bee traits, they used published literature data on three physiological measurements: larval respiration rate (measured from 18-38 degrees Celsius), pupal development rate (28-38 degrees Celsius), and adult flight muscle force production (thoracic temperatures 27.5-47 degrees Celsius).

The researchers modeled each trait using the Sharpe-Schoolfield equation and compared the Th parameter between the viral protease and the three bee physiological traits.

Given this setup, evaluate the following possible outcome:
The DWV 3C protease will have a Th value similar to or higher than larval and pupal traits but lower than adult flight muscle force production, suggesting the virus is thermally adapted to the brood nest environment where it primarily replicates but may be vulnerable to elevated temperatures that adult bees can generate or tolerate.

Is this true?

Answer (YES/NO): NO